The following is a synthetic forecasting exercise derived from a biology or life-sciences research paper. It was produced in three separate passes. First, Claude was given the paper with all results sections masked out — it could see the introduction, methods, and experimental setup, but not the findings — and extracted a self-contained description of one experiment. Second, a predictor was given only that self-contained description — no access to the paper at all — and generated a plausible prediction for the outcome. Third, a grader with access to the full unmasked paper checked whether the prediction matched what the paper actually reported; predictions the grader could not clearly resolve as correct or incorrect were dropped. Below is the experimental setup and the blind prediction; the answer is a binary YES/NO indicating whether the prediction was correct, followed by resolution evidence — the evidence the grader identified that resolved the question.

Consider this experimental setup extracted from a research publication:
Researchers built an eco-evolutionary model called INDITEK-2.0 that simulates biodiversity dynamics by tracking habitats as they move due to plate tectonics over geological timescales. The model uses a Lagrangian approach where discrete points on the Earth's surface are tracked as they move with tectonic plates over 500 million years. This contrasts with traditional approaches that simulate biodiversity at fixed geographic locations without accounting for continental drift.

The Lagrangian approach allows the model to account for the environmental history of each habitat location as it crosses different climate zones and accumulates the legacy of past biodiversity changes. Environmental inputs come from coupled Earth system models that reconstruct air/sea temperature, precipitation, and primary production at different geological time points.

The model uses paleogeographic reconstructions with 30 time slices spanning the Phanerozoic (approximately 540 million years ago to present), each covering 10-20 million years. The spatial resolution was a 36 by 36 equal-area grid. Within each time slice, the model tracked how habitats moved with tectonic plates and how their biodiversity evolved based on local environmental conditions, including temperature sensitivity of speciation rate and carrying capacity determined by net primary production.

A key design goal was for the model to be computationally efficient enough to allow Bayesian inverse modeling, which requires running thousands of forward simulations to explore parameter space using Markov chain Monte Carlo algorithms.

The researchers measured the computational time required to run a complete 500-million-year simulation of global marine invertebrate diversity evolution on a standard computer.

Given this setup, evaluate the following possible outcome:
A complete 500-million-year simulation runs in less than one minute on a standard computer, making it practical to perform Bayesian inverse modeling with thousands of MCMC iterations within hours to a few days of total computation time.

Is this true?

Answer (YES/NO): YES